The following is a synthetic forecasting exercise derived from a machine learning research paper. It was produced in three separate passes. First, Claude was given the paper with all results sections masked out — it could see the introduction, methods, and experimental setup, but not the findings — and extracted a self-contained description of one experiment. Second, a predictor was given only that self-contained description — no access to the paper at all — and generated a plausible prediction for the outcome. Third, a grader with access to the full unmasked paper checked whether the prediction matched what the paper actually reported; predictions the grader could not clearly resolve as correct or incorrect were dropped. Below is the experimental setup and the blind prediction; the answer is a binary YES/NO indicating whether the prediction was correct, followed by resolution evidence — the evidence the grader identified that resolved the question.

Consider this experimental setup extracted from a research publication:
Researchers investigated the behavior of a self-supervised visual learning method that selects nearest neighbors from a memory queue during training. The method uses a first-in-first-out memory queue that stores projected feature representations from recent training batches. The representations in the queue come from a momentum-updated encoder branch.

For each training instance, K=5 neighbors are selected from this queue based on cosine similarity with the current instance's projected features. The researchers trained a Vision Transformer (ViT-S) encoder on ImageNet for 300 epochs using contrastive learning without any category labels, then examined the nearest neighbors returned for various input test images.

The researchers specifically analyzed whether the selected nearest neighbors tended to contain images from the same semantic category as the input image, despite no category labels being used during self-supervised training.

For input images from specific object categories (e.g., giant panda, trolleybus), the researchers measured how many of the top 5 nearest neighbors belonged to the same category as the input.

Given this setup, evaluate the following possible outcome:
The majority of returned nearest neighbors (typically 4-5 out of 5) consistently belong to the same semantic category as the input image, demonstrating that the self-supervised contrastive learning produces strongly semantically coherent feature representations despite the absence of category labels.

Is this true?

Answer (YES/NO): YES